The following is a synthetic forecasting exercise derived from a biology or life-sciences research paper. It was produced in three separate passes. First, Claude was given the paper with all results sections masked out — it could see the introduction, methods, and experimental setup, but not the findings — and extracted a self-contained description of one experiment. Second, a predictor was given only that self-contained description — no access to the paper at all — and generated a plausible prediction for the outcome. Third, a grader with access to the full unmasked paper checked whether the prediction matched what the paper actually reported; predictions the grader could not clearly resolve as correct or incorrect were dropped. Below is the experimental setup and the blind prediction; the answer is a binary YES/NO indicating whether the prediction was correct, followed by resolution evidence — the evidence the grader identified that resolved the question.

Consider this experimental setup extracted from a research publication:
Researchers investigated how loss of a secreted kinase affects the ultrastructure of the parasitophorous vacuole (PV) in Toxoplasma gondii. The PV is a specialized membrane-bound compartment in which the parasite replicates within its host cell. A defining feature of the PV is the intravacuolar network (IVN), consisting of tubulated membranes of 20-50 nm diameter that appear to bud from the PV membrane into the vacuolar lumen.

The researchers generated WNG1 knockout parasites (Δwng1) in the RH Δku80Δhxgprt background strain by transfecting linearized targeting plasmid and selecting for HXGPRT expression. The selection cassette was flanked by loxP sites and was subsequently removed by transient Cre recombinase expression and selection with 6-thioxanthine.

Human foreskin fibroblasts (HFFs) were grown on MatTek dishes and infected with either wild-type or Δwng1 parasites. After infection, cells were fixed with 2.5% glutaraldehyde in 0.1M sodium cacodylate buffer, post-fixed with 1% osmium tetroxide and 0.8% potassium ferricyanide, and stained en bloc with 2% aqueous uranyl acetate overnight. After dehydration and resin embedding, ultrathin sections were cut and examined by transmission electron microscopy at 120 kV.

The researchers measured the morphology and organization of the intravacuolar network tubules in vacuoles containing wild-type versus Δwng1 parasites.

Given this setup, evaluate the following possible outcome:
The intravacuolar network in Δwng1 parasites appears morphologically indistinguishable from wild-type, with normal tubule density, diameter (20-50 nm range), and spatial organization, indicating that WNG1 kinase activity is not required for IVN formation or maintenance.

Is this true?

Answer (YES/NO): NO